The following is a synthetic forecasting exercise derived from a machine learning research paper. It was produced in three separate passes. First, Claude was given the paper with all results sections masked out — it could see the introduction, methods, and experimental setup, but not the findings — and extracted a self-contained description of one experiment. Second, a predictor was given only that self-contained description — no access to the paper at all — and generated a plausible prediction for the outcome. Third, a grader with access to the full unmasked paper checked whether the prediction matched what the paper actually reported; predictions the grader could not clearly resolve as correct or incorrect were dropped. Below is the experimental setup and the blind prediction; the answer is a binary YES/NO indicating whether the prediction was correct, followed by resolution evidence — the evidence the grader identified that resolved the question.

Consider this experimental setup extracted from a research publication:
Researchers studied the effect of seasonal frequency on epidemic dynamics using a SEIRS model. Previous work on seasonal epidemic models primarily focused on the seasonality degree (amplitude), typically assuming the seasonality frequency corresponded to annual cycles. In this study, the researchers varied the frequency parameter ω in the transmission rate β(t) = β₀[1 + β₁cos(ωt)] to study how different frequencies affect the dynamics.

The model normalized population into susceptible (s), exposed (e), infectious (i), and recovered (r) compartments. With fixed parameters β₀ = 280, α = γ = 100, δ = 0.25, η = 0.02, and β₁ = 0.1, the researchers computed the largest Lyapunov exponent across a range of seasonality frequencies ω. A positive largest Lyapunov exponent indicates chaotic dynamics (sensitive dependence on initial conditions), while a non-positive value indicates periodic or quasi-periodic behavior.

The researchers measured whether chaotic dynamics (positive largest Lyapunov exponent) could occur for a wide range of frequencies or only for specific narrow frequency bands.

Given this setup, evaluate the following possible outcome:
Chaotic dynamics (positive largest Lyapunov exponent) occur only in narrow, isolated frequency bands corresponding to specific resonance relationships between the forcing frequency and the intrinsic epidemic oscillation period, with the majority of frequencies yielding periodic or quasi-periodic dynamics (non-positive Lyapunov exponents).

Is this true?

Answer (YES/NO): NO